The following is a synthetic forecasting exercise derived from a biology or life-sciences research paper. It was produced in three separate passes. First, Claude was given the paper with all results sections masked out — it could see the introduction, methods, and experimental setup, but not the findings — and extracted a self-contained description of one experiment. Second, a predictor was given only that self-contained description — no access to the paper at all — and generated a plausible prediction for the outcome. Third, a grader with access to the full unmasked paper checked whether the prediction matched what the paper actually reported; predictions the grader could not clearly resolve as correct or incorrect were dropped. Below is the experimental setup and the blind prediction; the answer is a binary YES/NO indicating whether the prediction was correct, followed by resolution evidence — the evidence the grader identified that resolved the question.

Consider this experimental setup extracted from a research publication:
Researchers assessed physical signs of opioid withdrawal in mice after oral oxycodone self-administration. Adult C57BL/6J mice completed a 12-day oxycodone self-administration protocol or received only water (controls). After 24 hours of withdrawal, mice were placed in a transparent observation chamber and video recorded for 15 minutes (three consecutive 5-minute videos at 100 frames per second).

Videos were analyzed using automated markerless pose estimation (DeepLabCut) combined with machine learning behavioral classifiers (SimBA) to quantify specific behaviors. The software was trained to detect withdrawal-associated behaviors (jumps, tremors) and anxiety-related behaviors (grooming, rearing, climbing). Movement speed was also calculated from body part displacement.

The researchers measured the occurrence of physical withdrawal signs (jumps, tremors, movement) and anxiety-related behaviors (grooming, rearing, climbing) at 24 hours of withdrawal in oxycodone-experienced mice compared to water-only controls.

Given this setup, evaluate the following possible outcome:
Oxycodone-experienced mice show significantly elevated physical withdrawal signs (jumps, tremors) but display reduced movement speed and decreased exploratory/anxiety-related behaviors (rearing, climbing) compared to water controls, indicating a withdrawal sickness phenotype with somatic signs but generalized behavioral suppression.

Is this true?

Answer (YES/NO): NO